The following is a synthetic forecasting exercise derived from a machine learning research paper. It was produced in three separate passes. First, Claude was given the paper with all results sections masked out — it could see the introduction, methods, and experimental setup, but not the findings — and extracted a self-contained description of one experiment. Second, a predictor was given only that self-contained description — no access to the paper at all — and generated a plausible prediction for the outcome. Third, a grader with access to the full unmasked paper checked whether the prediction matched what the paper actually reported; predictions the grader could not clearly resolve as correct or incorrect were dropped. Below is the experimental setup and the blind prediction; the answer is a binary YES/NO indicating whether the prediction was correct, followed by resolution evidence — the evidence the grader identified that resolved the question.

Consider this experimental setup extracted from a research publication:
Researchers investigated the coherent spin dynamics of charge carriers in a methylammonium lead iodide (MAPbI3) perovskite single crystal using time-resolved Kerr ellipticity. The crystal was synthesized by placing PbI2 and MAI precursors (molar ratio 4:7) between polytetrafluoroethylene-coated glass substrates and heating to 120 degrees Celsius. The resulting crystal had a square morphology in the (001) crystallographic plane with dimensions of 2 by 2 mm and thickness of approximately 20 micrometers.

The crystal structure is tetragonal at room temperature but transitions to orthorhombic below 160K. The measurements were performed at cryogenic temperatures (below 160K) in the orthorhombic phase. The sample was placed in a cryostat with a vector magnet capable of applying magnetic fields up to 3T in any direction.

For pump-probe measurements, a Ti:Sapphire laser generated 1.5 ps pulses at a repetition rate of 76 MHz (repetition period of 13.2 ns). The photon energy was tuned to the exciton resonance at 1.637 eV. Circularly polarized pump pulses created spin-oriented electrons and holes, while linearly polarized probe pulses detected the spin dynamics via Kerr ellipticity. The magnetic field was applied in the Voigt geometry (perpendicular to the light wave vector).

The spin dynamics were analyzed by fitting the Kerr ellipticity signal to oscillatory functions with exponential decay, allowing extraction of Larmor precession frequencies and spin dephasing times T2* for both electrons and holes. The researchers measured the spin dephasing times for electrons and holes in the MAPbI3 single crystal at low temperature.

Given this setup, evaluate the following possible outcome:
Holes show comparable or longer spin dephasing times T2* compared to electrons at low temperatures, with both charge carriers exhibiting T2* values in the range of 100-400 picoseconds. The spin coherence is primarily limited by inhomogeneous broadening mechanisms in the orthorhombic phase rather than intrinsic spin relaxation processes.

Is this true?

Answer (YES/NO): NO